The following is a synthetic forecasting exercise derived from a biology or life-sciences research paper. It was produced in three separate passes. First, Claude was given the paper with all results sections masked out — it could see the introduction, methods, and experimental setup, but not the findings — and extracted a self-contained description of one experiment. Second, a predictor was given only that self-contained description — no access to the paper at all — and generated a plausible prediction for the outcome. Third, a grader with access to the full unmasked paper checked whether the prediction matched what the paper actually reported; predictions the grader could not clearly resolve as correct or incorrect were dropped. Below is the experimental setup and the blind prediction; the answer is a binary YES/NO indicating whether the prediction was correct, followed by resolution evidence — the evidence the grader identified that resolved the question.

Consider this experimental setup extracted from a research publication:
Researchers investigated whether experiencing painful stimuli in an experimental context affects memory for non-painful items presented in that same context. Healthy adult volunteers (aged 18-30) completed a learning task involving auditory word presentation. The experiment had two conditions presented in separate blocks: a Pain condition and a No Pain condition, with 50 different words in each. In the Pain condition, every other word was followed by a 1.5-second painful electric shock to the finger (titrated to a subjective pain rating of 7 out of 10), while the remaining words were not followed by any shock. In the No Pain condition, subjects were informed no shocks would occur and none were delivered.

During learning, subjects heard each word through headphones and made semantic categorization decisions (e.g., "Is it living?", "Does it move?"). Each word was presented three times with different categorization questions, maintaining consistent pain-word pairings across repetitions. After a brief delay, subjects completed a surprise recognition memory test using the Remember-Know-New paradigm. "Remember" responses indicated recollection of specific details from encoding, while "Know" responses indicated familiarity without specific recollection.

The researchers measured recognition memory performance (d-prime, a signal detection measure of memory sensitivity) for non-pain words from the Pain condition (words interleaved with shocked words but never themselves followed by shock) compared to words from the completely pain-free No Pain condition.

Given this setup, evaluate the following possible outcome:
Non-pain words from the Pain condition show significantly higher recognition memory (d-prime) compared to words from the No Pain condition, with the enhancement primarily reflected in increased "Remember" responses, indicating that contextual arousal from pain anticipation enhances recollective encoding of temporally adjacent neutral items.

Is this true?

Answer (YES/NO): NO